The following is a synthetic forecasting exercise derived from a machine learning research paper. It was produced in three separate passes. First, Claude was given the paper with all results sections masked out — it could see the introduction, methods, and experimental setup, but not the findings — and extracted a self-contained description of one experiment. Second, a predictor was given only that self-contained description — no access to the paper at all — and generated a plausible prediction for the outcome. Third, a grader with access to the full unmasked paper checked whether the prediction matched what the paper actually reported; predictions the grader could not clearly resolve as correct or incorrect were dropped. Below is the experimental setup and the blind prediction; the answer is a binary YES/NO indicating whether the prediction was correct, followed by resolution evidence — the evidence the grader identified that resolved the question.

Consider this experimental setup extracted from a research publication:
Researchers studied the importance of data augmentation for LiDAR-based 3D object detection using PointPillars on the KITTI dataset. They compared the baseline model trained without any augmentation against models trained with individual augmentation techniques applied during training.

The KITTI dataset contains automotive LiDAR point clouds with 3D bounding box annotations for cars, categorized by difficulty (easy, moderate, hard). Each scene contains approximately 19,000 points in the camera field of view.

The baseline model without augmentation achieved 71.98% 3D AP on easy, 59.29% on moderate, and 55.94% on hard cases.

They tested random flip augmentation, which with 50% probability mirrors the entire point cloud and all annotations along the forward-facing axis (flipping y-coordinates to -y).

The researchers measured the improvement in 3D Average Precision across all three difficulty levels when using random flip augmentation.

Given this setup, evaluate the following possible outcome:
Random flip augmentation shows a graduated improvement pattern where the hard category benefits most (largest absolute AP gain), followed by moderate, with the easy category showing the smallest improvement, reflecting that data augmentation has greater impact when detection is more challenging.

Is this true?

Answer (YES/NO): NO